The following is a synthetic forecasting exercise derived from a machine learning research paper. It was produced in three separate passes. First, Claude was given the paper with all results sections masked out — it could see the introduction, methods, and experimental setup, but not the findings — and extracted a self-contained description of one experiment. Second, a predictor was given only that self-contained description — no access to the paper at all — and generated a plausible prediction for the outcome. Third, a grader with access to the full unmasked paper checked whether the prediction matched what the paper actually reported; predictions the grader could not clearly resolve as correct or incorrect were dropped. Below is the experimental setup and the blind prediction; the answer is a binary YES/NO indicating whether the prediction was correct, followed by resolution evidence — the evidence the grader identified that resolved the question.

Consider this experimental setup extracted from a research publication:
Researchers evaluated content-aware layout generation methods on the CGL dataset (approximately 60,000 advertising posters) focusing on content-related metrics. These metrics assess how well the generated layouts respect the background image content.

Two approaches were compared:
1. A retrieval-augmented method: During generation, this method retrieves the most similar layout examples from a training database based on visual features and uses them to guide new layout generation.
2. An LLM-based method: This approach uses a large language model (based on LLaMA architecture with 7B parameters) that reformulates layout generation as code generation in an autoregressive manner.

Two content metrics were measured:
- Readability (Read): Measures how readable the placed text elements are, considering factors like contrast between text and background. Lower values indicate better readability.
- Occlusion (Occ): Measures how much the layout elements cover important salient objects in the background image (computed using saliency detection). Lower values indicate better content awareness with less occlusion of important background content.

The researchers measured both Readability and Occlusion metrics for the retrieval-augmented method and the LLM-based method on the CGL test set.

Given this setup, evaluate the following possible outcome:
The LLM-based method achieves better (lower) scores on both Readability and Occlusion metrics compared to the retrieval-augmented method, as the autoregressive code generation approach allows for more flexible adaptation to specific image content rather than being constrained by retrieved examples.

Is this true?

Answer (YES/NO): NO